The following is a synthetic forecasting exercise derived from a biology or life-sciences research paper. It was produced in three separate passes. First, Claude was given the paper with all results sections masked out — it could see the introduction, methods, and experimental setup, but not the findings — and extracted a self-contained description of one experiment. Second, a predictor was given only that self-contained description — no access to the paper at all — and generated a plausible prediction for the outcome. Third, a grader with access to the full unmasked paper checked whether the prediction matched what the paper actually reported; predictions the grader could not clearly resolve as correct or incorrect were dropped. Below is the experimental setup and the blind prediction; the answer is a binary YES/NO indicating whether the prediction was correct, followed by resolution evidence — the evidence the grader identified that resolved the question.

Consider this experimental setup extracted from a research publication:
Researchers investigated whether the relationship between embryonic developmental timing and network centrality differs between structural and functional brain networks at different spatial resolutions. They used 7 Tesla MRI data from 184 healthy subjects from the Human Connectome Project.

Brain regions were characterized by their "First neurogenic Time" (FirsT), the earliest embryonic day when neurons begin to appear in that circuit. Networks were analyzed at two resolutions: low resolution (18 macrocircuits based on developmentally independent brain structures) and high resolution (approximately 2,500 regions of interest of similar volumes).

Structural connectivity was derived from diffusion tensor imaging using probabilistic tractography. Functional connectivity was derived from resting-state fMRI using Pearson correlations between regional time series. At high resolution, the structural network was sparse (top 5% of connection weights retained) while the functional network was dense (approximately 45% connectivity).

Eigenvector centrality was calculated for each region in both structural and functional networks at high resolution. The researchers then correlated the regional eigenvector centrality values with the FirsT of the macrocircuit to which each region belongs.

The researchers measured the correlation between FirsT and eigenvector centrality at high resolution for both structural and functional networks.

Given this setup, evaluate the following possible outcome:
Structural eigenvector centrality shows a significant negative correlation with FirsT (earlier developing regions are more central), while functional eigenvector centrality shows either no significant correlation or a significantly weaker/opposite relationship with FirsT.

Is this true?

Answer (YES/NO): YES